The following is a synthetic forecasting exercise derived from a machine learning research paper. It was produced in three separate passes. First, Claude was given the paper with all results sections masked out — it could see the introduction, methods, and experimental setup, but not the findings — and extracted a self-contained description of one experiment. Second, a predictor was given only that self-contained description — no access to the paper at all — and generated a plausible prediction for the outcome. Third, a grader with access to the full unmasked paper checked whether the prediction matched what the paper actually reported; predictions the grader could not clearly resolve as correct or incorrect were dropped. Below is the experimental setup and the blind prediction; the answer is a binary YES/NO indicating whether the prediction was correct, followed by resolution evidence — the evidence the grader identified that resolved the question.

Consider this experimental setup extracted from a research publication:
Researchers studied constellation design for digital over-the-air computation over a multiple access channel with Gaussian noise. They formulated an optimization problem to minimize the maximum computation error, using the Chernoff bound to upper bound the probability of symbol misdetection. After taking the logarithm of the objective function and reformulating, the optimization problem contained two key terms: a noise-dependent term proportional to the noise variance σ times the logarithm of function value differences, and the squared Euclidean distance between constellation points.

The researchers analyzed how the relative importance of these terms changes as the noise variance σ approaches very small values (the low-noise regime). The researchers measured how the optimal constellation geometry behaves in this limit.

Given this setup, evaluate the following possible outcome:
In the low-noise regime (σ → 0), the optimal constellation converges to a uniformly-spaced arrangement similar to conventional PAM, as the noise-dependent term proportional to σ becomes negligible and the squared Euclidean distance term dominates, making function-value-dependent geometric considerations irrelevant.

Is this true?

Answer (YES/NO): NO